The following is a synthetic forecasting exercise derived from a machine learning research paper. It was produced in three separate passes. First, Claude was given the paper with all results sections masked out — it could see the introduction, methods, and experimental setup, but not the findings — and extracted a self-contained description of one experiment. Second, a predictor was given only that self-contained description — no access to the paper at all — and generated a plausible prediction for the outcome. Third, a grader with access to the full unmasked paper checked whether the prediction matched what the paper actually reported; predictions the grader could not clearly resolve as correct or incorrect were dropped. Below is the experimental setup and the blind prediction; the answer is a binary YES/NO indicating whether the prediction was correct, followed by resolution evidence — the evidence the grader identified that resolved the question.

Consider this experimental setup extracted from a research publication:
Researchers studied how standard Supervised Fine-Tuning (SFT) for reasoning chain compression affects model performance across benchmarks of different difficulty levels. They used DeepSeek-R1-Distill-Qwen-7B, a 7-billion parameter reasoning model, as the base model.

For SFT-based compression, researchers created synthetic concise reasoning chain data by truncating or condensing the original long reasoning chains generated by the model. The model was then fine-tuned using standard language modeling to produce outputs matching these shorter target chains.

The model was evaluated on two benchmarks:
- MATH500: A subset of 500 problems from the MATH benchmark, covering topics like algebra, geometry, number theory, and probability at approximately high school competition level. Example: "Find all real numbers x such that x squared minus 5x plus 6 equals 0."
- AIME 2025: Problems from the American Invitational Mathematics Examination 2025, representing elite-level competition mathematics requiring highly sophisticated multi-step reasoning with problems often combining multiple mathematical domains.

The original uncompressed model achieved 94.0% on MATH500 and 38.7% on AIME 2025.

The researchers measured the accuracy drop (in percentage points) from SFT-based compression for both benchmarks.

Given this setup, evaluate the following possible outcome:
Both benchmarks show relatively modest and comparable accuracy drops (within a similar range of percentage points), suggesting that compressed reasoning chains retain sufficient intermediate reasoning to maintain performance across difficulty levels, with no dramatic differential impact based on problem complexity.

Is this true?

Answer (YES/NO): NO